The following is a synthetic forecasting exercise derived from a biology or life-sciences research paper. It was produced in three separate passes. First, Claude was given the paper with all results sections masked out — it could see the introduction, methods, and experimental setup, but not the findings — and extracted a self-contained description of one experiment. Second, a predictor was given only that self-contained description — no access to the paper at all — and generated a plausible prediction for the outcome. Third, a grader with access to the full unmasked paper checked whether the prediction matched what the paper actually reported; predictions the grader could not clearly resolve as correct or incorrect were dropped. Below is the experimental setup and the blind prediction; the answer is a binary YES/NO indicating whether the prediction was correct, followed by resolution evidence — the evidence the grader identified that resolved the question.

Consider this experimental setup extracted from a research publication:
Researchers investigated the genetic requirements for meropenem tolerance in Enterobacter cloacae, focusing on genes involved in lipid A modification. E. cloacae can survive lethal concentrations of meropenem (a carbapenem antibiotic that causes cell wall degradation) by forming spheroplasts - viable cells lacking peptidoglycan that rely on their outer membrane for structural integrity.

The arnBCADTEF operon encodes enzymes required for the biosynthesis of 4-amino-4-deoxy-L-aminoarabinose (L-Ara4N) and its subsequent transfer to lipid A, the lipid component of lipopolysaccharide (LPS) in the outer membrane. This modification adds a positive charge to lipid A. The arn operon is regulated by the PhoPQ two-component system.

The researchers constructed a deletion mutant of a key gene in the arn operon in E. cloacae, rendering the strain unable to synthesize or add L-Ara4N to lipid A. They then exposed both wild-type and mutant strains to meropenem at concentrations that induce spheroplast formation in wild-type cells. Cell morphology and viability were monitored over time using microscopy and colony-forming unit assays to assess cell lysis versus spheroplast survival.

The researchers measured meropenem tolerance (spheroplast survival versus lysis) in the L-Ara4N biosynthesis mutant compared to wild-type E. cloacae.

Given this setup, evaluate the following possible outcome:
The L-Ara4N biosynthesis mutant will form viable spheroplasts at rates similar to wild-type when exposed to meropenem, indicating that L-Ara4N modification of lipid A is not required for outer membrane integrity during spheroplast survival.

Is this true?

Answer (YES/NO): NO